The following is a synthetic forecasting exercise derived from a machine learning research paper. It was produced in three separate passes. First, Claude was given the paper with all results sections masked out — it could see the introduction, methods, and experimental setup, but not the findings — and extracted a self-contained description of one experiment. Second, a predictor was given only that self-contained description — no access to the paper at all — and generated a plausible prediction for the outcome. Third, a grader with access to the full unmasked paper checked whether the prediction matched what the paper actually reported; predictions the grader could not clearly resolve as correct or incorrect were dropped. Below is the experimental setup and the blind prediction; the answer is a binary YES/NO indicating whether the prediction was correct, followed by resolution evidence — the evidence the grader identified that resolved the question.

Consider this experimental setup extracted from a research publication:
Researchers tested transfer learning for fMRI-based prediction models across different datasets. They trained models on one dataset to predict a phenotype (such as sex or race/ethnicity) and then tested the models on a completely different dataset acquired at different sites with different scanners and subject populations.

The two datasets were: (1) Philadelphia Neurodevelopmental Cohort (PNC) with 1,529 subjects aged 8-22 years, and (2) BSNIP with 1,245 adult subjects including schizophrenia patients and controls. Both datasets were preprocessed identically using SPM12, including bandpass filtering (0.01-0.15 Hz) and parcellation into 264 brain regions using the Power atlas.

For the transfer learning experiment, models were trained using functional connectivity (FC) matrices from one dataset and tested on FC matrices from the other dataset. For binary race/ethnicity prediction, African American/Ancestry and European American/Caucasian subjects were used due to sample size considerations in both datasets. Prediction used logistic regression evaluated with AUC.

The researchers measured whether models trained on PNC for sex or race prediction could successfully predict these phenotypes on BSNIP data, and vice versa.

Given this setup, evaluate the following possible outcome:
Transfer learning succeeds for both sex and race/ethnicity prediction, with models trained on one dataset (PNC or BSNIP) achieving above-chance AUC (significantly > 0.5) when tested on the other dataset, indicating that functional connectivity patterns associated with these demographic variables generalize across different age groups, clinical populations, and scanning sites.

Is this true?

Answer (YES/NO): YES